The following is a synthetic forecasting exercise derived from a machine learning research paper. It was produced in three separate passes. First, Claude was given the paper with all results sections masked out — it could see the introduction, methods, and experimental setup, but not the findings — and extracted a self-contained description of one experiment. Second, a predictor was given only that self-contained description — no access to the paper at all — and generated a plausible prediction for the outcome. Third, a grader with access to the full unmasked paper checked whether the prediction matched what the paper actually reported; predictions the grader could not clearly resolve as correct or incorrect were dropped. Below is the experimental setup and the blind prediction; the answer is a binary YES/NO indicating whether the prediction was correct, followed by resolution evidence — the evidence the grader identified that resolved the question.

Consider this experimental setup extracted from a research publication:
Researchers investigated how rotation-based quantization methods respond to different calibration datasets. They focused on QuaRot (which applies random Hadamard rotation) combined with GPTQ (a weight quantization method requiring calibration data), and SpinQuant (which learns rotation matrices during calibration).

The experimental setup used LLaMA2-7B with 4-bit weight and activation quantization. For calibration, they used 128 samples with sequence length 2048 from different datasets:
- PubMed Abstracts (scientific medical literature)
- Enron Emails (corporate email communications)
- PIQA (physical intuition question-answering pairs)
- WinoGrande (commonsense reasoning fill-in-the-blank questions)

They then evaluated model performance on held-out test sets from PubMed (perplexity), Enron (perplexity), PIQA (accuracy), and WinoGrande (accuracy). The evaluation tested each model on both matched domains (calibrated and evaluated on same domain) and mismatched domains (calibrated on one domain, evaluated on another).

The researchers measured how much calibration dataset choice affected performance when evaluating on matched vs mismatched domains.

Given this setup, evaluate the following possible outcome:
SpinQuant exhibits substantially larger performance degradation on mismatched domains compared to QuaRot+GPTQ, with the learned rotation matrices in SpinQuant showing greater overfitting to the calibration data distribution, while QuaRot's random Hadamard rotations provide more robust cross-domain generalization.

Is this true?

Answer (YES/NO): NO